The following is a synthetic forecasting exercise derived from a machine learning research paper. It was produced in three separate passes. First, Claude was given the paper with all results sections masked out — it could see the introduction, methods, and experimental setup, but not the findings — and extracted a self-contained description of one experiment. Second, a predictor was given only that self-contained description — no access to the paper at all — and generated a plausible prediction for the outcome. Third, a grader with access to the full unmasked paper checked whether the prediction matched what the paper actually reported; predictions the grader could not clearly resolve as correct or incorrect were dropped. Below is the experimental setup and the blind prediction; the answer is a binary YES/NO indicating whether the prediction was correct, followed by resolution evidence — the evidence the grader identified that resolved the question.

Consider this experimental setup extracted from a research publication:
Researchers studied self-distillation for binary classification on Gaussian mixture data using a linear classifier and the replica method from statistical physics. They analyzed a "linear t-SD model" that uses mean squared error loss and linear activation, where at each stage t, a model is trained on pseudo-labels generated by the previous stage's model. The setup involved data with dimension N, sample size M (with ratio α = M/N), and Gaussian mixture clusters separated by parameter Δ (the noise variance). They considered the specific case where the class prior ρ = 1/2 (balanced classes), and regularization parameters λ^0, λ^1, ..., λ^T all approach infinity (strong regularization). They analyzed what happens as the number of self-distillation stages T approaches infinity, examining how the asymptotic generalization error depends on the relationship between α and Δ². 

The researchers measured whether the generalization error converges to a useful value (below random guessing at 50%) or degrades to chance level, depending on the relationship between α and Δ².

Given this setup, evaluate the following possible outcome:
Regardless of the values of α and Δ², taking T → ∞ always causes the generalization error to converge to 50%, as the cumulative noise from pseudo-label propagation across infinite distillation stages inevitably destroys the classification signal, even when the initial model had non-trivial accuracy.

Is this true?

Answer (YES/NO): NO